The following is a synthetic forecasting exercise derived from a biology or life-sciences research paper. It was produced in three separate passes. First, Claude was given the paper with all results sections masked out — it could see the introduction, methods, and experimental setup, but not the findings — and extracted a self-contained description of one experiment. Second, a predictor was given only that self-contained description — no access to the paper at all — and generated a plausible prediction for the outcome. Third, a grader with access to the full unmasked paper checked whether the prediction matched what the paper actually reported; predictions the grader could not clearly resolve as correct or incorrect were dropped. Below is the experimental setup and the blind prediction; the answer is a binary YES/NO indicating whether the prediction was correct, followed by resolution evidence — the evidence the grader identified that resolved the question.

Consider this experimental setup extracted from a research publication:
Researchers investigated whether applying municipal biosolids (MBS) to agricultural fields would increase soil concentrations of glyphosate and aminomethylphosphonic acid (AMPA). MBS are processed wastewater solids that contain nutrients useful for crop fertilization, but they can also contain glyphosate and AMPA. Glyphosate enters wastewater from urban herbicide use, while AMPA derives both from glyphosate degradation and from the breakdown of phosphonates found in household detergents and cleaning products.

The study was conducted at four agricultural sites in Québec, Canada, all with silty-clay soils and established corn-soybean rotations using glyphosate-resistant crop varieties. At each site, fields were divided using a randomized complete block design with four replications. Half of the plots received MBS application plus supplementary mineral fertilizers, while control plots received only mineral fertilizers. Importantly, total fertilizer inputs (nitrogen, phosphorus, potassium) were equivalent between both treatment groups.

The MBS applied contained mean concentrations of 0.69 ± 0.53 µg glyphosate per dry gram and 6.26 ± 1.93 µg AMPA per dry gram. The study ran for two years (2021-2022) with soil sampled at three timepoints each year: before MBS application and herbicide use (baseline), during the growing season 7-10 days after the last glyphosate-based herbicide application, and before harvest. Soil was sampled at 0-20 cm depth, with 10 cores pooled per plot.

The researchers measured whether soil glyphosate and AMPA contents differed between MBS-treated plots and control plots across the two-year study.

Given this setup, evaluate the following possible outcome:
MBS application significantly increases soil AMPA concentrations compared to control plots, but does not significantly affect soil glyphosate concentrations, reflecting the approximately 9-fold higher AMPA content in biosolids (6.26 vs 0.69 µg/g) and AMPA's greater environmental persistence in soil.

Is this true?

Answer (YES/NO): NO